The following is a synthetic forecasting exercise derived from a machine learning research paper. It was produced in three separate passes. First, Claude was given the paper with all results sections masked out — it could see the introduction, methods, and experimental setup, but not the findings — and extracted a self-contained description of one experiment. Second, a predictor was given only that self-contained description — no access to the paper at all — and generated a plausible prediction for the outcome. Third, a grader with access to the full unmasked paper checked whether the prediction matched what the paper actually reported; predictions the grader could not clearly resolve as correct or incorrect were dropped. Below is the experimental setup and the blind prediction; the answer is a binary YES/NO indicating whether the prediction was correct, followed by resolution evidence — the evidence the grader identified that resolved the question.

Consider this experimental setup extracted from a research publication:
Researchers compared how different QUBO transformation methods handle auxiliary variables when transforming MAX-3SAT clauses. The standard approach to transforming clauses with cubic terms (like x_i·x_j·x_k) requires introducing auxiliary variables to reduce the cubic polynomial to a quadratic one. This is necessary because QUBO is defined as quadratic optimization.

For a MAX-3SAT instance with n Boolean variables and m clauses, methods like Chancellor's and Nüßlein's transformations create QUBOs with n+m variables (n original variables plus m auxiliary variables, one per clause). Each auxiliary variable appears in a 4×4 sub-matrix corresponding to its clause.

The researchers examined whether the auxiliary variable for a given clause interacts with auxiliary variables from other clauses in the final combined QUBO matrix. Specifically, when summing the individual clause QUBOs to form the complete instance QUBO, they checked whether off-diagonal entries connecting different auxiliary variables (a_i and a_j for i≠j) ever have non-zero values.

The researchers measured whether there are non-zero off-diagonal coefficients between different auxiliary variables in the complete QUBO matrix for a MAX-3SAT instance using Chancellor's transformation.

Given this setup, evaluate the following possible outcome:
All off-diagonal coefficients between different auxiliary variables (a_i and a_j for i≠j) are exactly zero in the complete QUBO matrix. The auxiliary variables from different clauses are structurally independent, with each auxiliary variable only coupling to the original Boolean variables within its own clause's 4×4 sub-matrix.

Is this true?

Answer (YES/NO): YES